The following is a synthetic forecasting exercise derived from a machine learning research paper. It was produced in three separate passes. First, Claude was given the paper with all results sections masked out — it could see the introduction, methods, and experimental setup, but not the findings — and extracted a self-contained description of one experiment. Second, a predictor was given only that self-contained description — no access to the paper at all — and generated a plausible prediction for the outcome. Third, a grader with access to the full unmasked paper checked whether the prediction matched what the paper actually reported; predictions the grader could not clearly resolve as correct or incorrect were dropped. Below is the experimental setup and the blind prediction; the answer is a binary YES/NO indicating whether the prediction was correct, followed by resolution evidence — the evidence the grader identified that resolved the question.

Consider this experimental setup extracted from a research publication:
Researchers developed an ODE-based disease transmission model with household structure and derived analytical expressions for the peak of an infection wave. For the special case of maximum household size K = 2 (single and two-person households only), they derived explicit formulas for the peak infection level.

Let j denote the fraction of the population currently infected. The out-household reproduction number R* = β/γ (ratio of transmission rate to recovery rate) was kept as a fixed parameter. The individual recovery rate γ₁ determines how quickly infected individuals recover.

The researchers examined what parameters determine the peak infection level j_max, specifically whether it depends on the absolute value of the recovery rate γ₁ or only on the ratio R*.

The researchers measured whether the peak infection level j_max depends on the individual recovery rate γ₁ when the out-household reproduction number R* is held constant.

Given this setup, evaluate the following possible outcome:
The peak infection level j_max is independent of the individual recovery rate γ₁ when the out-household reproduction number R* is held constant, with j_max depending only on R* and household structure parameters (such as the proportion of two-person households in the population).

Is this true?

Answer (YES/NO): YES